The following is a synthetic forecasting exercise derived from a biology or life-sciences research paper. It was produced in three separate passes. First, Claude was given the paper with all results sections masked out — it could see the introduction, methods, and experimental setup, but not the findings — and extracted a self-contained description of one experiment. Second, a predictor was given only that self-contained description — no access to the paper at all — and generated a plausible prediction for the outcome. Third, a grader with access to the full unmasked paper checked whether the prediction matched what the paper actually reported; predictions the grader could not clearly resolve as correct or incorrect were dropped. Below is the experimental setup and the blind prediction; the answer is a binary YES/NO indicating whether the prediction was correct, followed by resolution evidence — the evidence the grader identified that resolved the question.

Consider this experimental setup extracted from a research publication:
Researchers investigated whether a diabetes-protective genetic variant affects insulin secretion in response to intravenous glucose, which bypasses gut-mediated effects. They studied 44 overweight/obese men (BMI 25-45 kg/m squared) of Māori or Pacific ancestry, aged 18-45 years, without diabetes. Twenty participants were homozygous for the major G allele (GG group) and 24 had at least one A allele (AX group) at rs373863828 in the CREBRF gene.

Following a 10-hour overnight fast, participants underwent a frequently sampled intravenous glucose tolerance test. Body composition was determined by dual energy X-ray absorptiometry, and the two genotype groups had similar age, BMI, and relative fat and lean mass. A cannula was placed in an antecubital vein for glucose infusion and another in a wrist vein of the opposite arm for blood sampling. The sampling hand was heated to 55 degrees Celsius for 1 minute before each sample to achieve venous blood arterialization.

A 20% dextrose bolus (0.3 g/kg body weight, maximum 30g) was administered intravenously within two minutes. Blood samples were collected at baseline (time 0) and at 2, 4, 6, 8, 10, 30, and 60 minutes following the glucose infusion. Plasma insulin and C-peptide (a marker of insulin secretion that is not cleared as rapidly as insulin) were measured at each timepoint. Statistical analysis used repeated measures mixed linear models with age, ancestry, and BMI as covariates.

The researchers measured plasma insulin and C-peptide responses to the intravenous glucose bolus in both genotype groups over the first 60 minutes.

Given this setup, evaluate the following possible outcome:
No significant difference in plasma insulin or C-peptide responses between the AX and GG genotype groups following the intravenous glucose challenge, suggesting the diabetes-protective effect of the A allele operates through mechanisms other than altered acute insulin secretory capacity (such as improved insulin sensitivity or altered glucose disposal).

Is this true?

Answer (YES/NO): NO